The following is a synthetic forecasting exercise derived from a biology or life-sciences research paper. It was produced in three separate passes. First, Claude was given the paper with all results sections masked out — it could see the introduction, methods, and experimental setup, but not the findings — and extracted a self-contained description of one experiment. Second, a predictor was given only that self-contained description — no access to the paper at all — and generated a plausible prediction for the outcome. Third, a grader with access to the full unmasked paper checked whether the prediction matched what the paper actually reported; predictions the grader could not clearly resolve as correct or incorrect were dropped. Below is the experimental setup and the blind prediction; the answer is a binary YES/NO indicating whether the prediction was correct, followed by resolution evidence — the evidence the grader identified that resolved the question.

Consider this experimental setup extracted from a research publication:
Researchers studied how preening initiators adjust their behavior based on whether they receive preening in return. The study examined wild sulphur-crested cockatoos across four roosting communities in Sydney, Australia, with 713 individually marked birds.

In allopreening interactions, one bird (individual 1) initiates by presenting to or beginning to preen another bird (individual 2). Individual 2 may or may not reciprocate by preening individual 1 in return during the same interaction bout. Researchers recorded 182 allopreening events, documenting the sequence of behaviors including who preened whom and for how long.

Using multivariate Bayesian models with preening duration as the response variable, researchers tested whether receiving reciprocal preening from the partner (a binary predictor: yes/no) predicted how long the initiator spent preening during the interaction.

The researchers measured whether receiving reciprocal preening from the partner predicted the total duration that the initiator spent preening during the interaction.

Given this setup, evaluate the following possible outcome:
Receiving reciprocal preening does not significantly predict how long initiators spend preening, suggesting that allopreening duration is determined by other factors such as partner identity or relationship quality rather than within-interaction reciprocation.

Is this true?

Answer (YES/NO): YES